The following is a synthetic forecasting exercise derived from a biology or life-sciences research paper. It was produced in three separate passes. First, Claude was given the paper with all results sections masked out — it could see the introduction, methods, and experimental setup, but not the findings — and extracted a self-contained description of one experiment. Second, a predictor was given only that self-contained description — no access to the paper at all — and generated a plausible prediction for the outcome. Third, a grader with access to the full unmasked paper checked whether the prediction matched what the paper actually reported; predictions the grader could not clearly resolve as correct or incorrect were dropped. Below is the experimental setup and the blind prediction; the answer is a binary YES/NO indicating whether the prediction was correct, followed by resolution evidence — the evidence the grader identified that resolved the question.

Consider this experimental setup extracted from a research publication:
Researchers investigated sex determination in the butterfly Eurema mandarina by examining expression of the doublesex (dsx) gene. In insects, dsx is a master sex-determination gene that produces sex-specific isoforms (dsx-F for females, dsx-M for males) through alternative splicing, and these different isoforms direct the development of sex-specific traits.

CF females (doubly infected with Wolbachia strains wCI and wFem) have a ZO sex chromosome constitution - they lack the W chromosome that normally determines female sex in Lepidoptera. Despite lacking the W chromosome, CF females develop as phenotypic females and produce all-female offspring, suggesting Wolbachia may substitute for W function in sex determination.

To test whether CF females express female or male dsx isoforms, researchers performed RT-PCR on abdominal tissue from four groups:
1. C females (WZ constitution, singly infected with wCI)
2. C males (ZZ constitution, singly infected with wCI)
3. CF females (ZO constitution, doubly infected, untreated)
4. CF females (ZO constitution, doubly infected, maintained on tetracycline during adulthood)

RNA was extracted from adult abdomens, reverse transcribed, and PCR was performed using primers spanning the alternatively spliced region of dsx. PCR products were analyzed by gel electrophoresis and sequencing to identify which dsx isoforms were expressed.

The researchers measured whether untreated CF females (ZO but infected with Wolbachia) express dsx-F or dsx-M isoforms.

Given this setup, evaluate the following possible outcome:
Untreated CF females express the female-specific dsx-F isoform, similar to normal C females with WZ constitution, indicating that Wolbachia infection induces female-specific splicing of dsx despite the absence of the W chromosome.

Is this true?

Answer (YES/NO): YES